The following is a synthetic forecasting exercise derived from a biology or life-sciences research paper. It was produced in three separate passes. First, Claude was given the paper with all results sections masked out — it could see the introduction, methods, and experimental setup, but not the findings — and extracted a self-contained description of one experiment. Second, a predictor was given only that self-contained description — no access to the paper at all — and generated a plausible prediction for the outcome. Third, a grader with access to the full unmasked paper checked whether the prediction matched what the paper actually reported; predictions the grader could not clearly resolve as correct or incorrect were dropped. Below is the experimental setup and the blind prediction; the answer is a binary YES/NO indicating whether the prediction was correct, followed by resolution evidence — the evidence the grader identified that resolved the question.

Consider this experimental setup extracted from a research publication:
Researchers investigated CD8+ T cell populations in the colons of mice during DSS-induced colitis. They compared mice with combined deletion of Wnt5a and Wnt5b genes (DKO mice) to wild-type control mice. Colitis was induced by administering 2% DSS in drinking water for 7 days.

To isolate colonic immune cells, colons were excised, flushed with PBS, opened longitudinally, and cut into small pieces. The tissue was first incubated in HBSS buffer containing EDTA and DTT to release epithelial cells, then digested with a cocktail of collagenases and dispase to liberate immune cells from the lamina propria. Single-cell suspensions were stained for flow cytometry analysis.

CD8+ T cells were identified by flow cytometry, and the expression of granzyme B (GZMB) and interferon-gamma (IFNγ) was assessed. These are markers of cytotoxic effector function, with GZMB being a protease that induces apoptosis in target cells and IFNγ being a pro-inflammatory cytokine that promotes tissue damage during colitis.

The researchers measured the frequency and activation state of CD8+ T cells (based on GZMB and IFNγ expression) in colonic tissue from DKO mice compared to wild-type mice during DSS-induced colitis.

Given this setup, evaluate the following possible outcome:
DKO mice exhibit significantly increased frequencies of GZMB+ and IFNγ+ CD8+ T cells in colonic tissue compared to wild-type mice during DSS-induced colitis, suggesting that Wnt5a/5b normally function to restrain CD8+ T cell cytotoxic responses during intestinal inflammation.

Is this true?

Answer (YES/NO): NO